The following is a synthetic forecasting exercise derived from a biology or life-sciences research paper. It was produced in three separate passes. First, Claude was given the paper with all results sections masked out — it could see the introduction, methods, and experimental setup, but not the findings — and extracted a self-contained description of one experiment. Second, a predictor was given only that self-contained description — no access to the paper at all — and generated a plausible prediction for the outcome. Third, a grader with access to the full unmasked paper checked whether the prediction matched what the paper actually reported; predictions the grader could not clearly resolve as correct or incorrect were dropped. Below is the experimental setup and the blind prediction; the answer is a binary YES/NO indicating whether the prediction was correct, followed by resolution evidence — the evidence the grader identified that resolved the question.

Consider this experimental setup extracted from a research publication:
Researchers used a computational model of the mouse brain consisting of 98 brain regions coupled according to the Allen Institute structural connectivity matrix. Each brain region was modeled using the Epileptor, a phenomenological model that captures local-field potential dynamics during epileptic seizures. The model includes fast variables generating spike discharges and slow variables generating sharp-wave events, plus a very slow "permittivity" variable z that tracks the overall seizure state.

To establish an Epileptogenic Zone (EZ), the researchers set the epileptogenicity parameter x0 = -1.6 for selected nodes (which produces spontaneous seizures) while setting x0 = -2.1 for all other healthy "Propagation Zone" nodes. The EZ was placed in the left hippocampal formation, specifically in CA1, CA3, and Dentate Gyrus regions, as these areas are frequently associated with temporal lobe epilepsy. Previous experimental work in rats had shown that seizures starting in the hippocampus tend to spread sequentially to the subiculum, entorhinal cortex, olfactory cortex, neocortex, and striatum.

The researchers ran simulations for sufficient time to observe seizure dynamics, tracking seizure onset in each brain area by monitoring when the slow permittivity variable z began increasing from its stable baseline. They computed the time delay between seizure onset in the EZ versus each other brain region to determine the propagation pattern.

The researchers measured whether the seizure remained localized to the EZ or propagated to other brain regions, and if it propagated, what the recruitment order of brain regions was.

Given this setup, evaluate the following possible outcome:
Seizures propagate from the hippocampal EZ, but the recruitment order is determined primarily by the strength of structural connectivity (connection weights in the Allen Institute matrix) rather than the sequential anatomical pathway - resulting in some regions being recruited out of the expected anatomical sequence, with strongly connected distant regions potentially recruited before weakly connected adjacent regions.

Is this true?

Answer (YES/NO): NO